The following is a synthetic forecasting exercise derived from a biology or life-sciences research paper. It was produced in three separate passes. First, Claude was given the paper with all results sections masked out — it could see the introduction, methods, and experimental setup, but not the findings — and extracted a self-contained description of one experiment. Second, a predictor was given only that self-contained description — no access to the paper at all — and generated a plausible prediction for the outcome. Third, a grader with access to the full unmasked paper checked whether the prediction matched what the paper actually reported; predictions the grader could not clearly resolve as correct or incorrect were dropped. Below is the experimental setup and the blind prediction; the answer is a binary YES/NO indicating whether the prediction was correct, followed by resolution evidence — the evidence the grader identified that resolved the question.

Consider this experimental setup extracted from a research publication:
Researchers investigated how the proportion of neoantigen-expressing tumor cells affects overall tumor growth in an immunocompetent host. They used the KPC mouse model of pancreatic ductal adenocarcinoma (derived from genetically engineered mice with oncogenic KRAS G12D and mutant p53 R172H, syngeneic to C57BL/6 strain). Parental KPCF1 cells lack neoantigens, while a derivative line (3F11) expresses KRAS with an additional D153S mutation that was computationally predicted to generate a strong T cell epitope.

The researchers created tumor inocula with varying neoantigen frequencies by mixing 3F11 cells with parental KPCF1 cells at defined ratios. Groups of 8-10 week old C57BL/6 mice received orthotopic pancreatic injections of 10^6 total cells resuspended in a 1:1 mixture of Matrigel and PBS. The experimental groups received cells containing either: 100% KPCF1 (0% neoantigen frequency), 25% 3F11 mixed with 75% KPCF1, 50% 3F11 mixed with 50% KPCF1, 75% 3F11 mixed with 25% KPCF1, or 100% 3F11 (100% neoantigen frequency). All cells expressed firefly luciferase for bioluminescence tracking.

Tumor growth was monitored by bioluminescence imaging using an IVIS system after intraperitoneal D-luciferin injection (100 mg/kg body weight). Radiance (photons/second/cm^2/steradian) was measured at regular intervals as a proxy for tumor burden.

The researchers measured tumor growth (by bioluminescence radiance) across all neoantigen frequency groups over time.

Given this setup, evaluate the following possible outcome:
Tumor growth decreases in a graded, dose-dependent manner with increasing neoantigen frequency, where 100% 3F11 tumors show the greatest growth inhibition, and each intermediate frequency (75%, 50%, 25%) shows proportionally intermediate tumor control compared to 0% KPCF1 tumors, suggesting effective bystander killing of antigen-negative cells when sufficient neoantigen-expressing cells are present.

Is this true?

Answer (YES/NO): NO